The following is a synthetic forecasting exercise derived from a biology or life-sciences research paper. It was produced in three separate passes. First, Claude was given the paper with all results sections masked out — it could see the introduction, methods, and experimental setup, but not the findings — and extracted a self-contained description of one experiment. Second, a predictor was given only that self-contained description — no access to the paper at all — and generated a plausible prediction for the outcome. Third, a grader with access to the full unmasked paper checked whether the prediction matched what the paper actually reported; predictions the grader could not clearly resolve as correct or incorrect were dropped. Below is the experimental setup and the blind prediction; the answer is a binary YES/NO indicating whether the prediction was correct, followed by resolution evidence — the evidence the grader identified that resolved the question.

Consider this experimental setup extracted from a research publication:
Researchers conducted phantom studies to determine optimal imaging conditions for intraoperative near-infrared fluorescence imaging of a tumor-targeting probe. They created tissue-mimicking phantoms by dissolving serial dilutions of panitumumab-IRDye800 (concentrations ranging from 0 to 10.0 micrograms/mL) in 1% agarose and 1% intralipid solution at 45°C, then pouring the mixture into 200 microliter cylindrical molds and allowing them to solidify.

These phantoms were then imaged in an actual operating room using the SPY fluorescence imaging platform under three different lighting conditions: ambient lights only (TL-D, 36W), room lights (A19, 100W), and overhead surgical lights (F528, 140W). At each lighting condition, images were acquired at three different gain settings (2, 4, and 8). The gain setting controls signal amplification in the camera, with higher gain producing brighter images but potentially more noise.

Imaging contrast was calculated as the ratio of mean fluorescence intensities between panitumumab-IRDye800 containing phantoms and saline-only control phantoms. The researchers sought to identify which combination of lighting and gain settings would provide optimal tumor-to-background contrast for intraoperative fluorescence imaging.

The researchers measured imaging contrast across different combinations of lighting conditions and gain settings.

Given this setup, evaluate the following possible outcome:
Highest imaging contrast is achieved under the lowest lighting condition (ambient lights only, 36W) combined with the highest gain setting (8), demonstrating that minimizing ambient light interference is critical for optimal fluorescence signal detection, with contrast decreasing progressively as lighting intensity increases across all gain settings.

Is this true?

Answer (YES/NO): NO